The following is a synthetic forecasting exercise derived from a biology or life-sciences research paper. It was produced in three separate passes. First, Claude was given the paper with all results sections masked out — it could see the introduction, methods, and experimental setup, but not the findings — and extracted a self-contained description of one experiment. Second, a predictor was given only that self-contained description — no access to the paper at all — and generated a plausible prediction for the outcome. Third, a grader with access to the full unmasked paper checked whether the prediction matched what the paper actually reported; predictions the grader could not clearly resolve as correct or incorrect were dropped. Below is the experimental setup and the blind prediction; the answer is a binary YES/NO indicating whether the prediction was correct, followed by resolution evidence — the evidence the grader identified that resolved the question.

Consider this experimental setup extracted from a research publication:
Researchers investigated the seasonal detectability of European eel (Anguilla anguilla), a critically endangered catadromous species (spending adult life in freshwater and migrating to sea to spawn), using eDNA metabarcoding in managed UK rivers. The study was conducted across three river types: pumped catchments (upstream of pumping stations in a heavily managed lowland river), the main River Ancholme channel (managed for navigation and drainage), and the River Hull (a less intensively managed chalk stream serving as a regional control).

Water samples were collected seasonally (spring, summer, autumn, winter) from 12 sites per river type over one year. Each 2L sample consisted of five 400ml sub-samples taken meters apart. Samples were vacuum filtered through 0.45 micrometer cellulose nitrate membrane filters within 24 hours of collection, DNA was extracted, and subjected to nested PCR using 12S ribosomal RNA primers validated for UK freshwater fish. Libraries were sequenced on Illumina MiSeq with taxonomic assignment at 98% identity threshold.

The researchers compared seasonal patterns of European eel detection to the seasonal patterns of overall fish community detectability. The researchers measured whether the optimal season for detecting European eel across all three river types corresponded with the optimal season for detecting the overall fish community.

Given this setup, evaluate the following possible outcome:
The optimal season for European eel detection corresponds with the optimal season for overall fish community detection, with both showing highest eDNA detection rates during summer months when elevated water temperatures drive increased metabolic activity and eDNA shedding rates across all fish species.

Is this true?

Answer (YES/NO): NO